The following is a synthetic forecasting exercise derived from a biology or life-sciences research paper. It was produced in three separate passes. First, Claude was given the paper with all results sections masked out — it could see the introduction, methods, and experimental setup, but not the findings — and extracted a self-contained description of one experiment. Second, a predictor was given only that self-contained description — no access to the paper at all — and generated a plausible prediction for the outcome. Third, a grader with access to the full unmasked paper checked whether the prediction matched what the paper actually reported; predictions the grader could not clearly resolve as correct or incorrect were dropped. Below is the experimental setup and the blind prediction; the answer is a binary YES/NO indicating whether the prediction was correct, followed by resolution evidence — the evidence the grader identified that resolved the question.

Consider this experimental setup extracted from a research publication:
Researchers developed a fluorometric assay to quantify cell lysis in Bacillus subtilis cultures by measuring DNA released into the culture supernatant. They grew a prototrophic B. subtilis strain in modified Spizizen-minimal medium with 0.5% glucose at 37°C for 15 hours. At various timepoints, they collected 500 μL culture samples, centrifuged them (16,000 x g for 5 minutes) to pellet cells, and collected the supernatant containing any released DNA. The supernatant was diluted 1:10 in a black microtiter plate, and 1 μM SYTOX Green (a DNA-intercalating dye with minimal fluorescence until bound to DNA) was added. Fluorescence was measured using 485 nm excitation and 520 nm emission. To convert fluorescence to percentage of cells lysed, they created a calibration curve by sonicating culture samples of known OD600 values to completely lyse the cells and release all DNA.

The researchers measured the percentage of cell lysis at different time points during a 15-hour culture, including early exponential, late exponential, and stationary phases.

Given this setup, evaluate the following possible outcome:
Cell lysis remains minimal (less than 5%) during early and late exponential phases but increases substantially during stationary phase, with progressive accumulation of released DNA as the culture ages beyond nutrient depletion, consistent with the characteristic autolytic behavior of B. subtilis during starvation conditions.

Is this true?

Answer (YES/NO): YES